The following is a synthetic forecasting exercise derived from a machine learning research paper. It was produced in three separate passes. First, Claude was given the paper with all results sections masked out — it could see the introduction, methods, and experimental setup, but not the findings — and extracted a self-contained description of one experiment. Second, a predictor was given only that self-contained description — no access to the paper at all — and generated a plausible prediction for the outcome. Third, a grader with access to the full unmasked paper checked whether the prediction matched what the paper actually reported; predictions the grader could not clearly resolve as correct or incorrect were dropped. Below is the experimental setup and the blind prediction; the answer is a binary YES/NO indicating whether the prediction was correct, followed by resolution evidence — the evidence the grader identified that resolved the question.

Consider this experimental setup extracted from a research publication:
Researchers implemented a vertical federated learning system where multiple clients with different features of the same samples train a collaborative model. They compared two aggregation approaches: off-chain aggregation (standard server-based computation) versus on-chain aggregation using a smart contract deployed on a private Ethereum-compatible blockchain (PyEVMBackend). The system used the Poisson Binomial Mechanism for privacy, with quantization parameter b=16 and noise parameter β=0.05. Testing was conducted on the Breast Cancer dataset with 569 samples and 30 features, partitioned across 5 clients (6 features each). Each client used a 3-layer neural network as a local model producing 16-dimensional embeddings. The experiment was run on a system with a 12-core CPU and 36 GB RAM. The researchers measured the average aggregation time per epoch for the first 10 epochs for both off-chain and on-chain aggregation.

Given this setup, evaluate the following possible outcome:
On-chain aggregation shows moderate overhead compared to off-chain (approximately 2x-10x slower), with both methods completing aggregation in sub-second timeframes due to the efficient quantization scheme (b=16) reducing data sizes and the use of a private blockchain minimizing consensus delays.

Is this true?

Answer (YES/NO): NO